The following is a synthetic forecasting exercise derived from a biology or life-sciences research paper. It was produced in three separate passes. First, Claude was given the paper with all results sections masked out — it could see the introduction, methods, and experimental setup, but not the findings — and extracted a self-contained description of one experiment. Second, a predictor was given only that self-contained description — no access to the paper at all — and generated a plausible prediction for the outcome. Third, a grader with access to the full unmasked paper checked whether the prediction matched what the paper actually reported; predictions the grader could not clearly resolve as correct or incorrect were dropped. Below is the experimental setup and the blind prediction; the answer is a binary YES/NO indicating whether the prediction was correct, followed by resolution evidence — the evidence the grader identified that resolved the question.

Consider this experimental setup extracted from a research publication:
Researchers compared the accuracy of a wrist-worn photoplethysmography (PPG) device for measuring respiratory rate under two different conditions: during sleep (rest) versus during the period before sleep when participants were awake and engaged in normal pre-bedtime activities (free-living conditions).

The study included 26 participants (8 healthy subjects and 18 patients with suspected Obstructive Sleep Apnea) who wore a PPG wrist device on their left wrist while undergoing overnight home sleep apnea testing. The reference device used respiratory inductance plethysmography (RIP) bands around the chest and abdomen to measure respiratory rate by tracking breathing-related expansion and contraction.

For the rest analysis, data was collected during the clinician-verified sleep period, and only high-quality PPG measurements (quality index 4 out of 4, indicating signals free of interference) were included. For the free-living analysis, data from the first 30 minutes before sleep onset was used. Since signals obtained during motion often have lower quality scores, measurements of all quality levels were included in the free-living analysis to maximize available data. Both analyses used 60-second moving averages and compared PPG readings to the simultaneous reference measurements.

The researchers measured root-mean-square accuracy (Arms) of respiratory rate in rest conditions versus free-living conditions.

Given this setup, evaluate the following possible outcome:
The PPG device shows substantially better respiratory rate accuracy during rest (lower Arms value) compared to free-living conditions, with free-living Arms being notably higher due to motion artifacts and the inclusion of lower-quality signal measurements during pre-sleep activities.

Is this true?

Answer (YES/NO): YES